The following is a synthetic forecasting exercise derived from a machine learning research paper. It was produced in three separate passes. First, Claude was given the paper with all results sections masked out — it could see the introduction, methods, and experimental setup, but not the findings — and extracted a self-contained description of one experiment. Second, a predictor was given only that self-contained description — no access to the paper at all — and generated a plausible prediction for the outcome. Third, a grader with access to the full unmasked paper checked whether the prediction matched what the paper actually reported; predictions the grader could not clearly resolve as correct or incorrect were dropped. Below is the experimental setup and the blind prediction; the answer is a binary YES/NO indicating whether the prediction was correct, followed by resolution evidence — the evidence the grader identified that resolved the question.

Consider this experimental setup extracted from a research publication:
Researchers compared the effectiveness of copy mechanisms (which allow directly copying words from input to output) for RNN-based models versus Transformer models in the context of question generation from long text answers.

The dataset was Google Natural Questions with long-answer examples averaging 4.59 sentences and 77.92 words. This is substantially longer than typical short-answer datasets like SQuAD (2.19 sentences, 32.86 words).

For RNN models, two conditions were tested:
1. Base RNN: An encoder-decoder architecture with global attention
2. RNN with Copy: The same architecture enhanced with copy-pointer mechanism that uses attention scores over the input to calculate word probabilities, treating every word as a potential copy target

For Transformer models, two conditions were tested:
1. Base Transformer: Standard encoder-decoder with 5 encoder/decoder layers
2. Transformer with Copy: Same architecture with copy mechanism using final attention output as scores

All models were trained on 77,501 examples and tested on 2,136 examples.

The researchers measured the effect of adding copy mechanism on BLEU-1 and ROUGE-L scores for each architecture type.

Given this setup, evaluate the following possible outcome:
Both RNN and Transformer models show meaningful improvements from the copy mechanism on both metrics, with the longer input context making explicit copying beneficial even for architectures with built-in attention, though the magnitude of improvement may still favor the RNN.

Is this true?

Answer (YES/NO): NO